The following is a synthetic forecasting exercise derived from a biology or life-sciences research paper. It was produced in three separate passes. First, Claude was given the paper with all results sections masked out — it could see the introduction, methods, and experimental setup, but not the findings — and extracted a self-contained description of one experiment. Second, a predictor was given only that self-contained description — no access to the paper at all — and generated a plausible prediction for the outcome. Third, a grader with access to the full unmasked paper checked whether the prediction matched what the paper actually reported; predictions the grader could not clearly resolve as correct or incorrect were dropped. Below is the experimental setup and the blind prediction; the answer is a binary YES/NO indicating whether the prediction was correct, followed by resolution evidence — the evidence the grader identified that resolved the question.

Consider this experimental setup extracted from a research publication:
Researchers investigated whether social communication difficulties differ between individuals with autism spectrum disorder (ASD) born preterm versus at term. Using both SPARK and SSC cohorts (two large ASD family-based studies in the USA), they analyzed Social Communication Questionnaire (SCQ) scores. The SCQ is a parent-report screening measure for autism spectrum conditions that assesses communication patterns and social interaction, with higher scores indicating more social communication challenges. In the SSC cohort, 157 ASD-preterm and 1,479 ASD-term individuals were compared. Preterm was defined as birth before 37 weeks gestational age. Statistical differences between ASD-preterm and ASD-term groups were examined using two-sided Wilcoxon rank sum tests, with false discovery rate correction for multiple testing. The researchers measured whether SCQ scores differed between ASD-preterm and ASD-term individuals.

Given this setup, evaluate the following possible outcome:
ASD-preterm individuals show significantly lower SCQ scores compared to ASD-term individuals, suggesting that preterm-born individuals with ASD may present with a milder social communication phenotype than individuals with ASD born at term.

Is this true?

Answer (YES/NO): NO